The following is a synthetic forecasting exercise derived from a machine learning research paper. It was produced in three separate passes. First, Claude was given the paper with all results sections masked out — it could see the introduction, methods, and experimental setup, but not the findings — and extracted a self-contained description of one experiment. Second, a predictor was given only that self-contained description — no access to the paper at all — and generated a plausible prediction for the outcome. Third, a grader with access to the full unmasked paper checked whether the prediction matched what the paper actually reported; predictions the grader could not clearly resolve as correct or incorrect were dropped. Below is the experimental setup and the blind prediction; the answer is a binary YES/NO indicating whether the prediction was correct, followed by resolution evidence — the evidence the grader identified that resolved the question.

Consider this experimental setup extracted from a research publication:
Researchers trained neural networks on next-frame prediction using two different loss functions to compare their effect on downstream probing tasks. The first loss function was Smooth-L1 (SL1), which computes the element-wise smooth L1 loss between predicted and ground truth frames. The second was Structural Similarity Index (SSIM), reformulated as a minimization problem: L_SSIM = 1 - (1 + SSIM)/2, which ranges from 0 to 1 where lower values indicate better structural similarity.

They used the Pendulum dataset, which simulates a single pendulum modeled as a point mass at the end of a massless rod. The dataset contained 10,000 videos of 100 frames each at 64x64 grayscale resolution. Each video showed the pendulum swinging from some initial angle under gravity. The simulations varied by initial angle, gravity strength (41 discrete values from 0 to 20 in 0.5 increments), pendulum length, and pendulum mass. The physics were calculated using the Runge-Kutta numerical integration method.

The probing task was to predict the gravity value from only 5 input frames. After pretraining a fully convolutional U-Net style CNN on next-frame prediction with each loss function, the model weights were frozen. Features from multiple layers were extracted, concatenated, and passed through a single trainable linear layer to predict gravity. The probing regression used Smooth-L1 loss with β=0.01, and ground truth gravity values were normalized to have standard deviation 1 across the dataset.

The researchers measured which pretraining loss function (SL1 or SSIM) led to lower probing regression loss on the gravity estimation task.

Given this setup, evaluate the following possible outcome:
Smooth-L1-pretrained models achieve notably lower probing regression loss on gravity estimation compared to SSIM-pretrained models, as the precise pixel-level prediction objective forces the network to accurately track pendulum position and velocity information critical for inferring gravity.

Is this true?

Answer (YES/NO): NO